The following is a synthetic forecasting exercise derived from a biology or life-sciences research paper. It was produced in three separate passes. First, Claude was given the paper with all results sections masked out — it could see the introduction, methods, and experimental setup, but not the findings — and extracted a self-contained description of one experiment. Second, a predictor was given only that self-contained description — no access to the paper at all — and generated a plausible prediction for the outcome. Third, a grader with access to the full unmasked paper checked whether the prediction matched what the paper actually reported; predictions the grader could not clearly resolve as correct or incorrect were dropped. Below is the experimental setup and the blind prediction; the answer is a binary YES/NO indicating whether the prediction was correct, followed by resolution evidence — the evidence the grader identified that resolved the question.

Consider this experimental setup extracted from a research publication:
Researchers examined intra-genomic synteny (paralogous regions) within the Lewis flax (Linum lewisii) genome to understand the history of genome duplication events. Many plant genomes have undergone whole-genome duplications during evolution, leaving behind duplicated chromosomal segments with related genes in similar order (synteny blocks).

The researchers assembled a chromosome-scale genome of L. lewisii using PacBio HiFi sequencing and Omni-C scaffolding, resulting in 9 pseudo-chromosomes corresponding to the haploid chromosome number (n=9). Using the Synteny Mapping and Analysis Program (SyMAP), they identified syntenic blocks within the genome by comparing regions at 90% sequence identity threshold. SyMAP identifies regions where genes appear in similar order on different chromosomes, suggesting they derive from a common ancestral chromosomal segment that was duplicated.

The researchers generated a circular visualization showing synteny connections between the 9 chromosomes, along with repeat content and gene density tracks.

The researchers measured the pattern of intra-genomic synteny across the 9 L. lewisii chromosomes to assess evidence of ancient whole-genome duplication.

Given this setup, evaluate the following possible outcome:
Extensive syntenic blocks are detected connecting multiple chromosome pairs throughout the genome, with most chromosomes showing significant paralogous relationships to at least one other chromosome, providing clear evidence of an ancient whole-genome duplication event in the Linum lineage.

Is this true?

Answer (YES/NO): NO